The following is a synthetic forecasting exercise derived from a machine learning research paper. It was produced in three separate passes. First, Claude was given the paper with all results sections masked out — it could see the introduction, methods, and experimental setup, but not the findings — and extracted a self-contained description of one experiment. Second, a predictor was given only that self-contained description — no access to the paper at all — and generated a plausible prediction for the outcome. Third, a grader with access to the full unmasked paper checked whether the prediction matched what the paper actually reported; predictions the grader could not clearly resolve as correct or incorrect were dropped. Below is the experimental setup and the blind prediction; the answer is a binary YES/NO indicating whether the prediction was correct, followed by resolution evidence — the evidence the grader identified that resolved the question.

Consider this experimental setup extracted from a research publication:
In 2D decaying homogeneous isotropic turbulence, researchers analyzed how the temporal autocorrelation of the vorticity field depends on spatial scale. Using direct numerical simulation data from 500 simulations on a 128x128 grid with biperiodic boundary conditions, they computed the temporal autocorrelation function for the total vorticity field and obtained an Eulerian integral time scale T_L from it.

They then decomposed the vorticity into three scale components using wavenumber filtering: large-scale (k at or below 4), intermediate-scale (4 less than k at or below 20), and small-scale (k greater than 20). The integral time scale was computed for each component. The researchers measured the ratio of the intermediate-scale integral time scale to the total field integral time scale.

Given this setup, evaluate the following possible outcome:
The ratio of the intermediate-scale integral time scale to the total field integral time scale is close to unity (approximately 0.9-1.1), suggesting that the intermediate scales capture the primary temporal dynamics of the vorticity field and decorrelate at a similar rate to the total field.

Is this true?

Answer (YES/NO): NO